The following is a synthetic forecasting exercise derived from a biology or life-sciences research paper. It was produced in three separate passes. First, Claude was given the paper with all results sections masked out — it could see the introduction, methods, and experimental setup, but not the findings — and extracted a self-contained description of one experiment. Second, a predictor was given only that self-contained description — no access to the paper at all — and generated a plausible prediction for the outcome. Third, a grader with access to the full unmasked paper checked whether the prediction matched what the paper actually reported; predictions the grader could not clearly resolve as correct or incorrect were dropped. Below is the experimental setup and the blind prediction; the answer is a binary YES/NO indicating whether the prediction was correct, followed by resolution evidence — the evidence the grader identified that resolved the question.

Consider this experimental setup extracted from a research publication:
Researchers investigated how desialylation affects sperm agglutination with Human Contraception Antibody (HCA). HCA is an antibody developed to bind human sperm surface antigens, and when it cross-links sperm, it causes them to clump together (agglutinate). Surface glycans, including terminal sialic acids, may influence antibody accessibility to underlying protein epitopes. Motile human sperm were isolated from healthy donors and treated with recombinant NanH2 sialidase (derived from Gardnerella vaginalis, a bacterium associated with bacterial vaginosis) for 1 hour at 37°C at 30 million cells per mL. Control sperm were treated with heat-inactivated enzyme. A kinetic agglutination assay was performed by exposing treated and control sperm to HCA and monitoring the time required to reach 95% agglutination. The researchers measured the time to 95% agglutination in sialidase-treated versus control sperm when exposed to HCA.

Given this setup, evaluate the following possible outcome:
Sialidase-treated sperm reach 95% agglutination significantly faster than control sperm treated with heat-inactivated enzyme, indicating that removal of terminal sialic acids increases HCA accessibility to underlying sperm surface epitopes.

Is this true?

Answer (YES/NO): NO